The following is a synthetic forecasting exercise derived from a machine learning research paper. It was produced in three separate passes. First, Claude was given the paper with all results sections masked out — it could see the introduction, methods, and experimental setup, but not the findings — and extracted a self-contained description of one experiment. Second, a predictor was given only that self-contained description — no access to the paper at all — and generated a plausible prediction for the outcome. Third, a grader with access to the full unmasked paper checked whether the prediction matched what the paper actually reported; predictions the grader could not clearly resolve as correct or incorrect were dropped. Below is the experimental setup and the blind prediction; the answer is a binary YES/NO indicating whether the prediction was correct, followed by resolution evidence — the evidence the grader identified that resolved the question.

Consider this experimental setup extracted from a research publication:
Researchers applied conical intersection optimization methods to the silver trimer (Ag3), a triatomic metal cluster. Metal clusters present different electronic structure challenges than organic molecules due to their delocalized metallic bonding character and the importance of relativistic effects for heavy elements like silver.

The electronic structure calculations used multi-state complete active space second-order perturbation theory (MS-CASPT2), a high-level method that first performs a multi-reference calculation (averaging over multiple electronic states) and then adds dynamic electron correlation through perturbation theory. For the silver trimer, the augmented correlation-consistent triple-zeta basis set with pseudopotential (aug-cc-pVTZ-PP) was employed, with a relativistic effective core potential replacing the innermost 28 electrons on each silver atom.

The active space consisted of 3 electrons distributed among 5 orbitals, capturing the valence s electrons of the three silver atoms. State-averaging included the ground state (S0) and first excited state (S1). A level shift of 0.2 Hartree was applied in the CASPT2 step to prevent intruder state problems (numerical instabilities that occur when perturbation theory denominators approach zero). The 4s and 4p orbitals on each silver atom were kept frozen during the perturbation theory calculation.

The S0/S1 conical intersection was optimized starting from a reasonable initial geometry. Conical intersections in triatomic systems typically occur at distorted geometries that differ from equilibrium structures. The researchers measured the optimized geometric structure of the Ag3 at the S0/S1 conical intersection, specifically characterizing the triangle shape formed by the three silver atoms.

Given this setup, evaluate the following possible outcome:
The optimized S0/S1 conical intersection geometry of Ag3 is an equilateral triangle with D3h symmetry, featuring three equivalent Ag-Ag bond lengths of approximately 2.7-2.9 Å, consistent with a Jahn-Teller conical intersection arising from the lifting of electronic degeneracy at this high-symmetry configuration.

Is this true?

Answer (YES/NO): NO